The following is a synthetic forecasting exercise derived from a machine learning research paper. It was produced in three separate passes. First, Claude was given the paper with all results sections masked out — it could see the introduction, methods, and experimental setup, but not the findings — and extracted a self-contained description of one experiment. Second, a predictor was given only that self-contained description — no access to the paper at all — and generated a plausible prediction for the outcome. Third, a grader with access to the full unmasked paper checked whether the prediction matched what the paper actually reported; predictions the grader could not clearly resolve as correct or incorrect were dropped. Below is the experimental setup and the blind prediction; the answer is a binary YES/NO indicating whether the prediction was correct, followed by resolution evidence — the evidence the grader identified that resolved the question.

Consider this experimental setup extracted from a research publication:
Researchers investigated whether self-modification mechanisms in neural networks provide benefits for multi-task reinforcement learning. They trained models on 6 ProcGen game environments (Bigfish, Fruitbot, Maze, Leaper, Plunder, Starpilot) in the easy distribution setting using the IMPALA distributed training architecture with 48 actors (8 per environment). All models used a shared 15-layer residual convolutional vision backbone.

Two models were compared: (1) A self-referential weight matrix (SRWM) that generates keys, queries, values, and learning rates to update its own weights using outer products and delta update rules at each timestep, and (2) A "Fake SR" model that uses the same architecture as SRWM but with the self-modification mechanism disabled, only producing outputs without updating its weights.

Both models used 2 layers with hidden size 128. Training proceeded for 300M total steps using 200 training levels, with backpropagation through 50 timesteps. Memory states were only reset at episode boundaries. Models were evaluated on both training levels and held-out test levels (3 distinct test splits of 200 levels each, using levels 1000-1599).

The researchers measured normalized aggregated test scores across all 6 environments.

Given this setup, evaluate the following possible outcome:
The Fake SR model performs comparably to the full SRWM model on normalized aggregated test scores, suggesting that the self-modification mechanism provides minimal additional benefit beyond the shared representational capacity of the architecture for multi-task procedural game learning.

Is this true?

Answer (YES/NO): NO